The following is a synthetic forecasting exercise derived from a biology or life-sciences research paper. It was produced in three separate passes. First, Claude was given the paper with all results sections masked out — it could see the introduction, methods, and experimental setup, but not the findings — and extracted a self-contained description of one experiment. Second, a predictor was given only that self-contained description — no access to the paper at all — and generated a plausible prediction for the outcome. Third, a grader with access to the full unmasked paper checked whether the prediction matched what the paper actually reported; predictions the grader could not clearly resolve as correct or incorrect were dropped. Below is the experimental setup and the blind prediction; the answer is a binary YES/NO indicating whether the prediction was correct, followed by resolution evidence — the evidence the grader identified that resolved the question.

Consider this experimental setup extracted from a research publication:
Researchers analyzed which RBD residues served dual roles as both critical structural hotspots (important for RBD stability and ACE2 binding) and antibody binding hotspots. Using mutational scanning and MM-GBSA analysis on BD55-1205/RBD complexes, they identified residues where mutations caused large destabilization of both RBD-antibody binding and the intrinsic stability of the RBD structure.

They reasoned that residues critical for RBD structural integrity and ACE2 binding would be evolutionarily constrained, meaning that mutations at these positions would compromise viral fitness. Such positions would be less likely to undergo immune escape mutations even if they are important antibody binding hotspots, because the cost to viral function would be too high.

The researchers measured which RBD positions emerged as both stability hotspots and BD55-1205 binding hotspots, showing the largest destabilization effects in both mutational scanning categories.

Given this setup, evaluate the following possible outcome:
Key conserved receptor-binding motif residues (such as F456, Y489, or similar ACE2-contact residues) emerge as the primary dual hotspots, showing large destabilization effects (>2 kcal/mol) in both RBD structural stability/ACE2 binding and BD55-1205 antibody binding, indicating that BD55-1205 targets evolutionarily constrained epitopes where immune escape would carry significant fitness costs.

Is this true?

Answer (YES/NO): YES